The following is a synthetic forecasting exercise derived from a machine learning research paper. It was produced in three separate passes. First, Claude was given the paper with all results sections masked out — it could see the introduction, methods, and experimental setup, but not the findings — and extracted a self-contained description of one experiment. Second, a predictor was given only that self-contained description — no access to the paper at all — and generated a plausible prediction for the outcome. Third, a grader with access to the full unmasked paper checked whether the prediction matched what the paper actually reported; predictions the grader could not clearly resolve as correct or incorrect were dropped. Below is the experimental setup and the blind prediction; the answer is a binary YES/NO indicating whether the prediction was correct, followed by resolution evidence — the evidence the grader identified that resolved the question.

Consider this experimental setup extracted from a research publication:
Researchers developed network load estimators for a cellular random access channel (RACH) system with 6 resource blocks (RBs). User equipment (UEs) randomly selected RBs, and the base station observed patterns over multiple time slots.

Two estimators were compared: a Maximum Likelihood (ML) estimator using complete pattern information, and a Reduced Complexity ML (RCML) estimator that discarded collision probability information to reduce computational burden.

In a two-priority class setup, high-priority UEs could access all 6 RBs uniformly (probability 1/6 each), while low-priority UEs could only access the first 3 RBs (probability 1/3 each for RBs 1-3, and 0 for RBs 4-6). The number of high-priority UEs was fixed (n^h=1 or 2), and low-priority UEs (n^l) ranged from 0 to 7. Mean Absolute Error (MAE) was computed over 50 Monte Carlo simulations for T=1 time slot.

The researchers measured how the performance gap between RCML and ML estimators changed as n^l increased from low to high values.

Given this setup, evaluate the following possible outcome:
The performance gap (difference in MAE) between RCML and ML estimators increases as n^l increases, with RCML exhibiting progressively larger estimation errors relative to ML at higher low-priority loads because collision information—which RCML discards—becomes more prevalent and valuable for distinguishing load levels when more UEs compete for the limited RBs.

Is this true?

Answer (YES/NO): YES